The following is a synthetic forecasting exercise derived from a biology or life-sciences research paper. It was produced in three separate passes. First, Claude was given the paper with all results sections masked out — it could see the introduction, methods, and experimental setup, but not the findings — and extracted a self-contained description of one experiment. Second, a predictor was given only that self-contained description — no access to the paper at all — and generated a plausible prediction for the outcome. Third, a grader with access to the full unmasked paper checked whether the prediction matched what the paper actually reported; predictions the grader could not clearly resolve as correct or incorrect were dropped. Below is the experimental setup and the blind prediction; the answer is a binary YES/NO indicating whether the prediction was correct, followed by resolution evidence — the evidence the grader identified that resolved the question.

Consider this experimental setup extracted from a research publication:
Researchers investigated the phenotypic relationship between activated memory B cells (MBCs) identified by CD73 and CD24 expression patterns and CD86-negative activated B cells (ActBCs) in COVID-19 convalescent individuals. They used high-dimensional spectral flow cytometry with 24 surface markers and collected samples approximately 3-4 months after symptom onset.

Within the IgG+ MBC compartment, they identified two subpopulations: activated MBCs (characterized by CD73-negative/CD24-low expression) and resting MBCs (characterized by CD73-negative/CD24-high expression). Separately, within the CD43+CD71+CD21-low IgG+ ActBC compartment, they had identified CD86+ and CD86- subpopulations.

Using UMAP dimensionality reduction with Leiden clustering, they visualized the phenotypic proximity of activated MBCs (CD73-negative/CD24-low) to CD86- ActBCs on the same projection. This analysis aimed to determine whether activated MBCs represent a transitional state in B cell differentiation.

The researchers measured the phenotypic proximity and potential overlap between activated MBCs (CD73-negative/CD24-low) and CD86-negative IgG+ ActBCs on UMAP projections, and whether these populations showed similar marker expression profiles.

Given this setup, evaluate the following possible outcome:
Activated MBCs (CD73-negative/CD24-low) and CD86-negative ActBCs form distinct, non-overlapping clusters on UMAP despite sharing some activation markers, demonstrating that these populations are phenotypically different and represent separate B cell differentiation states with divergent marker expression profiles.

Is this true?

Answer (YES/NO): NO